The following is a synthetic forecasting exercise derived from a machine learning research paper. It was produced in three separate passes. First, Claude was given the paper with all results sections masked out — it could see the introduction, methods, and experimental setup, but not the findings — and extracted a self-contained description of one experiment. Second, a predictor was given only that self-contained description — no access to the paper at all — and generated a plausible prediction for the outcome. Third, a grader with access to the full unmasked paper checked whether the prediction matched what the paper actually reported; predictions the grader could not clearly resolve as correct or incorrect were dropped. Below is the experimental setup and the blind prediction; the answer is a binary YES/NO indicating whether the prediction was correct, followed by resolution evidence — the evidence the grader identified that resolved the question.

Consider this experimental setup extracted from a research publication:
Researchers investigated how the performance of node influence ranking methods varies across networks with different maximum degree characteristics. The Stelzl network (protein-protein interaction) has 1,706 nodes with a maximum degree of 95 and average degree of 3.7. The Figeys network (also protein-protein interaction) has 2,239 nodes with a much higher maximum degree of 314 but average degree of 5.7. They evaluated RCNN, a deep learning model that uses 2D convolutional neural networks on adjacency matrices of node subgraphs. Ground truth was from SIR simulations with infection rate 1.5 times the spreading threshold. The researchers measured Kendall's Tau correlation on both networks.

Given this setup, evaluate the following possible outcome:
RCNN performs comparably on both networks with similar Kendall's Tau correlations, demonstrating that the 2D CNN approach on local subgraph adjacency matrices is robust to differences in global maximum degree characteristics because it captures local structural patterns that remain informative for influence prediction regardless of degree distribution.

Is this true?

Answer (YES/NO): NO